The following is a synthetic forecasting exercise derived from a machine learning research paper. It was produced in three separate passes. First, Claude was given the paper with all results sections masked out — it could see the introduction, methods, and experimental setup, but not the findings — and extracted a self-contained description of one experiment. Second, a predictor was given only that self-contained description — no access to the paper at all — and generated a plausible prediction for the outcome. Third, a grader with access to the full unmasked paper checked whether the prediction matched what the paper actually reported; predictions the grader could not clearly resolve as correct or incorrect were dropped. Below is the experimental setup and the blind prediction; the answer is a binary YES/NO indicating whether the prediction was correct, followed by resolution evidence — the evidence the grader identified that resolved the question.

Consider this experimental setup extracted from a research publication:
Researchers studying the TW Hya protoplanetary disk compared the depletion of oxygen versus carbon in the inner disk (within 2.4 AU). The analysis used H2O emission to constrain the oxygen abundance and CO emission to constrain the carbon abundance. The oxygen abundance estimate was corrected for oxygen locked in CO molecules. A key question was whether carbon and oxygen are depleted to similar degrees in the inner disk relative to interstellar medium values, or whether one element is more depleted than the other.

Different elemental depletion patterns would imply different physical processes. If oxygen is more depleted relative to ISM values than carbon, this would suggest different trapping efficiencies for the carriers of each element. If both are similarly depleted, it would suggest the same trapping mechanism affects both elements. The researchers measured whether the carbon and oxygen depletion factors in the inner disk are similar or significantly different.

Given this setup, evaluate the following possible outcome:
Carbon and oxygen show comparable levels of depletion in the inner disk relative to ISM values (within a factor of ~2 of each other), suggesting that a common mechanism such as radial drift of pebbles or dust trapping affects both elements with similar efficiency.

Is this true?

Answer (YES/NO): YES